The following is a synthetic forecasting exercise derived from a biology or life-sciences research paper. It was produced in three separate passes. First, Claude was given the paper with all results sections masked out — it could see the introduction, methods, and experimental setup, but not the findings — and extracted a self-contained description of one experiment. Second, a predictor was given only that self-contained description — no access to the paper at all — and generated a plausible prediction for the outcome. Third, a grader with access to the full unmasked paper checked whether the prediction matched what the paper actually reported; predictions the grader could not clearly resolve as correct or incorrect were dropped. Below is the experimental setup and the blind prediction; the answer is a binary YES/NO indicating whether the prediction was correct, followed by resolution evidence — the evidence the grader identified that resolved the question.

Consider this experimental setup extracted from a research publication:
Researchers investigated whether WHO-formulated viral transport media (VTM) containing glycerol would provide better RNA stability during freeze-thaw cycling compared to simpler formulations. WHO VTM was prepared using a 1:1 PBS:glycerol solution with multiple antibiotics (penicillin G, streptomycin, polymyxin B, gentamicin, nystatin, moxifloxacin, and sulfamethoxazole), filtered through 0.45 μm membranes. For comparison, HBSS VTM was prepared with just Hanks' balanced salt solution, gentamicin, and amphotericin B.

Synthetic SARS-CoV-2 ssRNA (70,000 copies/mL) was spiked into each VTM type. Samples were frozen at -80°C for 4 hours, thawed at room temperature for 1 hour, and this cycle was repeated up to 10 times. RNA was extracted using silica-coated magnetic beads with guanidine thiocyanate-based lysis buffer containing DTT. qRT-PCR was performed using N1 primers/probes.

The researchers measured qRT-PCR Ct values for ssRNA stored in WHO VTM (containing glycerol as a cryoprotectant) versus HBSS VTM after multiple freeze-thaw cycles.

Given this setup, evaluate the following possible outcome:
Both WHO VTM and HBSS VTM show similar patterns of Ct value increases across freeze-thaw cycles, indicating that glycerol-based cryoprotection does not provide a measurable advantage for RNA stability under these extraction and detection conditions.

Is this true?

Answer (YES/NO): NO